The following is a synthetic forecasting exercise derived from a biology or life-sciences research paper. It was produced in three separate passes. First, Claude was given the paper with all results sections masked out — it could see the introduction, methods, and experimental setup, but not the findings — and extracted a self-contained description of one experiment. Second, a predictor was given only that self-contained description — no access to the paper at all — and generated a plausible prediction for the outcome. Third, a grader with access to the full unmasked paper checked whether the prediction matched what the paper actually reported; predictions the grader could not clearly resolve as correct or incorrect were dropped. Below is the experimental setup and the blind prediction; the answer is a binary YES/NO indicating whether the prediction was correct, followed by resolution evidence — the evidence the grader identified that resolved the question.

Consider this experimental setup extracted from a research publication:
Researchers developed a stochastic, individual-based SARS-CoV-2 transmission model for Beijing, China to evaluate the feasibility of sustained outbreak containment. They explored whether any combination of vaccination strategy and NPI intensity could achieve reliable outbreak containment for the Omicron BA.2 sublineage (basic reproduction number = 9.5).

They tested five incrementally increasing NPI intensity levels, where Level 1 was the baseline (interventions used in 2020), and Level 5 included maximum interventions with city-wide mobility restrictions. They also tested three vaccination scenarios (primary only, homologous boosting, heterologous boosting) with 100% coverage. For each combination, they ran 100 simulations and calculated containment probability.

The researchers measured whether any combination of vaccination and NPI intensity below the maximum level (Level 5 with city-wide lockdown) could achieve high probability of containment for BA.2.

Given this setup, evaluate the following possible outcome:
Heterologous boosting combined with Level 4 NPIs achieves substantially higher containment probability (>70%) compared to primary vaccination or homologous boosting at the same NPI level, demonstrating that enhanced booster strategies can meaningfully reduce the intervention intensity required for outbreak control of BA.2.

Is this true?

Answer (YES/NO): YES